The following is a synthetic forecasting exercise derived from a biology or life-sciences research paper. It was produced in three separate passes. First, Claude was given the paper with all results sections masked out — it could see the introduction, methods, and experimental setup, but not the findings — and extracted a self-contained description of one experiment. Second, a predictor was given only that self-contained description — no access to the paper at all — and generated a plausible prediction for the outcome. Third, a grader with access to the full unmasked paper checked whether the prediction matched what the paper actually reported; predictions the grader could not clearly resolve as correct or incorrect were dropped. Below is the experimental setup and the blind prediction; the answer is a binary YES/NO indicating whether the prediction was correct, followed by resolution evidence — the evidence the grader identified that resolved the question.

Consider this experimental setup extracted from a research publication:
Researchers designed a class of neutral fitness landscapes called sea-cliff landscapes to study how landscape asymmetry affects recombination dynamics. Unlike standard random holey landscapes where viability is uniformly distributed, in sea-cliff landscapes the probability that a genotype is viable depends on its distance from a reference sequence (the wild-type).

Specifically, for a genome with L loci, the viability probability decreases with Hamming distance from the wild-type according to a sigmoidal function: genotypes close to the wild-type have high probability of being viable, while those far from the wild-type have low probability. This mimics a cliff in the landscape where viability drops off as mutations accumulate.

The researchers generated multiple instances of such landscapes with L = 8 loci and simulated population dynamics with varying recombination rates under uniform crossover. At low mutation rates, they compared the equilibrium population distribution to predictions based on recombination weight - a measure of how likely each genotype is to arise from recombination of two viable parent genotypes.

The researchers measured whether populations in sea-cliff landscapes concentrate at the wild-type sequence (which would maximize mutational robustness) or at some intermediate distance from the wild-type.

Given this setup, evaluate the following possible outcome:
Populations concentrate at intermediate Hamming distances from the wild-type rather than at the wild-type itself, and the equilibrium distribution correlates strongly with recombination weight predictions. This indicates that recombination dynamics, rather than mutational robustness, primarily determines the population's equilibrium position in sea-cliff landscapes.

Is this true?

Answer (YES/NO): NO